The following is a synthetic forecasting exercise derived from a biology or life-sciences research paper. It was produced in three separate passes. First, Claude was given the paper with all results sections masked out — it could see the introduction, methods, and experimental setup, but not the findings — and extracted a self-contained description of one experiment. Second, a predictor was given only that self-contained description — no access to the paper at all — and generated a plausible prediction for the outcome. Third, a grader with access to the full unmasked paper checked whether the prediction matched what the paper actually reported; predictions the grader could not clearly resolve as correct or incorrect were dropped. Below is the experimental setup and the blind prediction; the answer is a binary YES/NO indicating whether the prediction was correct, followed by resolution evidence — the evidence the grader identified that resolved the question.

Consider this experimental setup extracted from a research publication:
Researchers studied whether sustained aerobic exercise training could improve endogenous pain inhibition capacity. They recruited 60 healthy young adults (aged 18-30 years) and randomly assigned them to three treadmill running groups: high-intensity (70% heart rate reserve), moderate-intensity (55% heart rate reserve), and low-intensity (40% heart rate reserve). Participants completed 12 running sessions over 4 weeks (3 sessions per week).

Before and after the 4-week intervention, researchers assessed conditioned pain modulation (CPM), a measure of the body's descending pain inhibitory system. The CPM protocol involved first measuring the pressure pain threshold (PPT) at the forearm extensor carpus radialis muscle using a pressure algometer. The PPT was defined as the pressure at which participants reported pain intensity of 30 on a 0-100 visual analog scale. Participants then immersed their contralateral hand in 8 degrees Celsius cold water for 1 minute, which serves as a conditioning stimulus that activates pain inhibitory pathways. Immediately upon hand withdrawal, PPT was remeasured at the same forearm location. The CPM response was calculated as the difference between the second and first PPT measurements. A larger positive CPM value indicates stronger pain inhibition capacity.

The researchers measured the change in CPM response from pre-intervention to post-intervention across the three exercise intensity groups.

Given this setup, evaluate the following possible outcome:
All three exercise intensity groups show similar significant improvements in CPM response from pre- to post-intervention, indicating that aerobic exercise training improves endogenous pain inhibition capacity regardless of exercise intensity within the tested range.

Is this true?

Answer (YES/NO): NO